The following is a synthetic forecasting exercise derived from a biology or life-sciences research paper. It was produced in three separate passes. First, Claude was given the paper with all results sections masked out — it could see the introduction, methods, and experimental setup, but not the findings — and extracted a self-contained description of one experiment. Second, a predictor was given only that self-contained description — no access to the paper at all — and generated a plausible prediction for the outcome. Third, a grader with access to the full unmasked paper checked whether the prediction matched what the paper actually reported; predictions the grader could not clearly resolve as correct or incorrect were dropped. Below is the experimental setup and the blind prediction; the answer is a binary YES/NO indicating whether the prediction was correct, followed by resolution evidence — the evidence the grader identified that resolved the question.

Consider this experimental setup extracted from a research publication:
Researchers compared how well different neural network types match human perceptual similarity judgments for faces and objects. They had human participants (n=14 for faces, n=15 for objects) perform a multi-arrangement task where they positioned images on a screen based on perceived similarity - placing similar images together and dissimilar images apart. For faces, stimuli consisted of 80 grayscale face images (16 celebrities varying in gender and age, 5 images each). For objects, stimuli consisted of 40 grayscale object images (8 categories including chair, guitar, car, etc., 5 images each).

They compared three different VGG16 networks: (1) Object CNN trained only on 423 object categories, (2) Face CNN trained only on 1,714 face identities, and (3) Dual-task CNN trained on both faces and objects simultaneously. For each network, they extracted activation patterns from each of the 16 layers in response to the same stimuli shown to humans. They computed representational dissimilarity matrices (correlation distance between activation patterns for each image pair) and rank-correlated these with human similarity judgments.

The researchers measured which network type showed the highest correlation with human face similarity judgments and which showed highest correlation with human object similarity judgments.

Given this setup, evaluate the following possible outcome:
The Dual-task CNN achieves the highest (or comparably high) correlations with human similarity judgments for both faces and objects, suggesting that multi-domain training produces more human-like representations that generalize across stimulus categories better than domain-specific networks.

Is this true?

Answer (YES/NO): YES